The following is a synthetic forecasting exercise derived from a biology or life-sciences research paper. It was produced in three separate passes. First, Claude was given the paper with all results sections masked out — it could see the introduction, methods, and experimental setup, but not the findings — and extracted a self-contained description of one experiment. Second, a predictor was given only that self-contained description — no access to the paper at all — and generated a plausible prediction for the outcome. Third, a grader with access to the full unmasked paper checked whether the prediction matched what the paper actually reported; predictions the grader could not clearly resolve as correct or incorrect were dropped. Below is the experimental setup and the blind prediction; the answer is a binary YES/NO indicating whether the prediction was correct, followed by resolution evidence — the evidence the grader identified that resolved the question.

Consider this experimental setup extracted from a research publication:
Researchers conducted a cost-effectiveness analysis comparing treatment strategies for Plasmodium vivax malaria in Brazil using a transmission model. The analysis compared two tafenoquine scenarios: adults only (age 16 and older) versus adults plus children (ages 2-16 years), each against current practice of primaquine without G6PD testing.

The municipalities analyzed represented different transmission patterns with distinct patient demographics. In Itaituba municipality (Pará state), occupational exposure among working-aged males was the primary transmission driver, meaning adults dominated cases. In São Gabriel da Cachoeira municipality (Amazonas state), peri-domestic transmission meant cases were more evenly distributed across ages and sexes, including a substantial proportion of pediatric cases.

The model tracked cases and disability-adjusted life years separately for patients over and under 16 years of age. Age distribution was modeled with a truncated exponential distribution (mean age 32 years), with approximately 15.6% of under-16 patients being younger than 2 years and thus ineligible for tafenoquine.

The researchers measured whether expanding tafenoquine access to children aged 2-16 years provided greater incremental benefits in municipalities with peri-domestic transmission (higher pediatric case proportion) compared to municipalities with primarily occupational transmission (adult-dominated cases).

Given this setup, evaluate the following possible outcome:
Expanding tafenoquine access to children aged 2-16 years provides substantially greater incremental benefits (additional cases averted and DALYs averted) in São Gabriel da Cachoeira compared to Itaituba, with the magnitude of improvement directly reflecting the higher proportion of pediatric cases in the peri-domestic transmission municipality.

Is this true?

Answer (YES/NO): YES